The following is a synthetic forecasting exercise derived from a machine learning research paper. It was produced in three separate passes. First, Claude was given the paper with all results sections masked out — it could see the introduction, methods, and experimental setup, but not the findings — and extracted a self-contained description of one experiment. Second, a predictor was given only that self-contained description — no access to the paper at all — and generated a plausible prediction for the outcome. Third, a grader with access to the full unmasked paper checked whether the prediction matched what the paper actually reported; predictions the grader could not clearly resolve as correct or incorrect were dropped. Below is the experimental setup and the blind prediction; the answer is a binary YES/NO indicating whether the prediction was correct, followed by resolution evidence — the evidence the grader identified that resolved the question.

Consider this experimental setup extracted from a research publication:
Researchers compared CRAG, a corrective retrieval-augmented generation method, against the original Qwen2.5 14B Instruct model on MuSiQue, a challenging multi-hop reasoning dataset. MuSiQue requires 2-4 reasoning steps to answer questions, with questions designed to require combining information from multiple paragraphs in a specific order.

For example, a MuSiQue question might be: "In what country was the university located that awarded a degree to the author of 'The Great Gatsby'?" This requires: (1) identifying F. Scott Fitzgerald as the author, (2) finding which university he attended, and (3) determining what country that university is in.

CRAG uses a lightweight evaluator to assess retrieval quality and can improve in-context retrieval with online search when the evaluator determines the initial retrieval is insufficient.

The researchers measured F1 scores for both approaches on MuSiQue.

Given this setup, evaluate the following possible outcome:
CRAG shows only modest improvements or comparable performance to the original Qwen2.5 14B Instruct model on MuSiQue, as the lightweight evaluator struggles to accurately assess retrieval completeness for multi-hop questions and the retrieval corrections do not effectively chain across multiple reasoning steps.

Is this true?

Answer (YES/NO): NO